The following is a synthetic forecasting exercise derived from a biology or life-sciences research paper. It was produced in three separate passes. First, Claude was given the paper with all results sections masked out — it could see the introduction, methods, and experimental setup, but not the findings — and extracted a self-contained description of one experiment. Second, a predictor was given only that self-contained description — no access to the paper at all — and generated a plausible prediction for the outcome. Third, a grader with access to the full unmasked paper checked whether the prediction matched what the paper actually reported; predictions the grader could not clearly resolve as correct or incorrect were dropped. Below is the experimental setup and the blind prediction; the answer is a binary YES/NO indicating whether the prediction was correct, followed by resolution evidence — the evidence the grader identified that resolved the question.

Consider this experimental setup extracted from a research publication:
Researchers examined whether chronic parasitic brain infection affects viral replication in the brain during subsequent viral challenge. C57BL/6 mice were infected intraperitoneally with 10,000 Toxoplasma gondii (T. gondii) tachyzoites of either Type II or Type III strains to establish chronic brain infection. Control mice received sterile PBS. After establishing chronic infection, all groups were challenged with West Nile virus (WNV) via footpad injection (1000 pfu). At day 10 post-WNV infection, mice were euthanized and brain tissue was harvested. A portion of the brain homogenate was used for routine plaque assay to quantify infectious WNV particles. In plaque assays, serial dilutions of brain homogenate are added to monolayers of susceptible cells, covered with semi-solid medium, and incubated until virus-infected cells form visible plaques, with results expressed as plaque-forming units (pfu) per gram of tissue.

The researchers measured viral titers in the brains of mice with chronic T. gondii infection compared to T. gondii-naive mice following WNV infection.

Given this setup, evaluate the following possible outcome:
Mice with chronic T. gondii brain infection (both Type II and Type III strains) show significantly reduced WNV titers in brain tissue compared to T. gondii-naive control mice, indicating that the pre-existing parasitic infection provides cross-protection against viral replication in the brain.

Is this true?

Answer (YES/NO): NO